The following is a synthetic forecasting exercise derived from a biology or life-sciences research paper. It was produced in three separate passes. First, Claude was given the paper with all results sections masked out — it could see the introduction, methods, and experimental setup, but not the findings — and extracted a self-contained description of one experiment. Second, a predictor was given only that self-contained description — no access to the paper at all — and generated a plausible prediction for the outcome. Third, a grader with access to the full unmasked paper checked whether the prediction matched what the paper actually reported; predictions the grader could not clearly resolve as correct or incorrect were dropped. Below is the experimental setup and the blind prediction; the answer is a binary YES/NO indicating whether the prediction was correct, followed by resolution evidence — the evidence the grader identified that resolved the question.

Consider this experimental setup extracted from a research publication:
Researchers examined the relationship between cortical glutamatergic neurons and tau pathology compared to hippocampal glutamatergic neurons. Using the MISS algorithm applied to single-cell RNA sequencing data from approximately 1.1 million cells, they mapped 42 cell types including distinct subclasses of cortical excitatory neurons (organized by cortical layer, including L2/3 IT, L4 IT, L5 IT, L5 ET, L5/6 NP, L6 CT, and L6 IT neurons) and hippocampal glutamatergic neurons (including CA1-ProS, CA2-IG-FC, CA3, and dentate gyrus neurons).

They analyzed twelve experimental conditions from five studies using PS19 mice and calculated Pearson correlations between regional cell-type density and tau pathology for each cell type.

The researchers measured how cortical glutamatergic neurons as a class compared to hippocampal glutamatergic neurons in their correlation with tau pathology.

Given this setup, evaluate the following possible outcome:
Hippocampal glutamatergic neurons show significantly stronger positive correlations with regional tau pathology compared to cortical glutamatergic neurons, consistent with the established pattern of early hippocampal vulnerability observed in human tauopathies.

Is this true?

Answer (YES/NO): YES